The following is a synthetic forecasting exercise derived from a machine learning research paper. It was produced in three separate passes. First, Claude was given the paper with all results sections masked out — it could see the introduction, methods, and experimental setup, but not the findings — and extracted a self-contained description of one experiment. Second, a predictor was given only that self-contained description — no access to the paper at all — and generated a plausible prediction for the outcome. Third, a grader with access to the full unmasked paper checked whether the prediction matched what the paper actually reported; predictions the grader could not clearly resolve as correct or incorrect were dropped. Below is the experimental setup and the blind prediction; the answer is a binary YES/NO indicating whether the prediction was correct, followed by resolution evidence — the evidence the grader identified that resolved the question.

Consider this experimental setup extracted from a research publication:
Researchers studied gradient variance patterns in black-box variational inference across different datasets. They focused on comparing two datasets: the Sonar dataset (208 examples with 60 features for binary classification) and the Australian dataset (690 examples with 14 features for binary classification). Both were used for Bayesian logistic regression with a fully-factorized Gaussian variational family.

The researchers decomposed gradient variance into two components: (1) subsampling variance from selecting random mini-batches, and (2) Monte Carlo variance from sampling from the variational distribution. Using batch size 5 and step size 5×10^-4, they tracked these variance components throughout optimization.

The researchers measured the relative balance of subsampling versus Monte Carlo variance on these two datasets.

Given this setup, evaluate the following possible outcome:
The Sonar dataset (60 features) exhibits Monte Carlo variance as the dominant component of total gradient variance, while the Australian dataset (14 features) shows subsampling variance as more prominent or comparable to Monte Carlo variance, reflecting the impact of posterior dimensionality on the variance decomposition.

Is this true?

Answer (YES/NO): NO